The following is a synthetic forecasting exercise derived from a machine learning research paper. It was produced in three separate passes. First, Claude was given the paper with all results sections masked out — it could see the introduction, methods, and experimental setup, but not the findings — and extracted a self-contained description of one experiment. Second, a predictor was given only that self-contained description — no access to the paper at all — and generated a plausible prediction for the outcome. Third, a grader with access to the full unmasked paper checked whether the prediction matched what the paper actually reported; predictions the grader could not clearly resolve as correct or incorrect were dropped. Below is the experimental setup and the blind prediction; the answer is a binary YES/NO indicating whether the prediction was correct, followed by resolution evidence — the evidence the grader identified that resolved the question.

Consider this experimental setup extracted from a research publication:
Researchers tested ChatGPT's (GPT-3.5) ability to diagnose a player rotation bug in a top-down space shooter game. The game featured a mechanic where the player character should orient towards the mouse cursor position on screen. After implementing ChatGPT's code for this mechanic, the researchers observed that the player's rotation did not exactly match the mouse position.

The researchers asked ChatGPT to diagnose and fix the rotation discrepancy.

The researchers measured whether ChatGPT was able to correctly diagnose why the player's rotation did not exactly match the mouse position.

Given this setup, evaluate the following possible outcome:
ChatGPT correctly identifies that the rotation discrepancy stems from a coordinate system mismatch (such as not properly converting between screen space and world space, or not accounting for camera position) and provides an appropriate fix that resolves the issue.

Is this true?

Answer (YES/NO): NO